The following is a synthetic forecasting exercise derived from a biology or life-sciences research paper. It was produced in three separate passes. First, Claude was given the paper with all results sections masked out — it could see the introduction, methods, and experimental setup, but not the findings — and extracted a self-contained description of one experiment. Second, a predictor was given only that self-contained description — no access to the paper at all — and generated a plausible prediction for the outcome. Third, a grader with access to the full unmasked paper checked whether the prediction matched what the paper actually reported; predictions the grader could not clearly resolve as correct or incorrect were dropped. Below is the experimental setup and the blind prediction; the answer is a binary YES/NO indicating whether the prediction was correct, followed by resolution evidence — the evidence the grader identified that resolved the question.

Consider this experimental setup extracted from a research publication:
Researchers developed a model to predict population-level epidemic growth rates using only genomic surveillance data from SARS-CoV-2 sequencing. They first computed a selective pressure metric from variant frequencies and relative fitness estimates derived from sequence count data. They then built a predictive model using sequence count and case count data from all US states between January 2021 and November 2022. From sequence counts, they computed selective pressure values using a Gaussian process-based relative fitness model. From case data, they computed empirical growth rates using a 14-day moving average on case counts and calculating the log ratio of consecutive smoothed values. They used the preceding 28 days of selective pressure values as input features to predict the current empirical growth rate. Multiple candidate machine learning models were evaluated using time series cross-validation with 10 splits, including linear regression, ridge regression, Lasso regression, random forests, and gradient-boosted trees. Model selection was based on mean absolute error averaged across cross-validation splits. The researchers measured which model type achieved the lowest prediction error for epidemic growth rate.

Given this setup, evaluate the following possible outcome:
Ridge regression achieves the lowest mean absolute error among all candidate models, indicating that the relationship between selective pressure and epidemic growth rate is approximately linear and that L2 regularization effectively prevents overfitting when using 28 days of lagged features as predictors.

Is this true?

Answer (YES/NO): NO